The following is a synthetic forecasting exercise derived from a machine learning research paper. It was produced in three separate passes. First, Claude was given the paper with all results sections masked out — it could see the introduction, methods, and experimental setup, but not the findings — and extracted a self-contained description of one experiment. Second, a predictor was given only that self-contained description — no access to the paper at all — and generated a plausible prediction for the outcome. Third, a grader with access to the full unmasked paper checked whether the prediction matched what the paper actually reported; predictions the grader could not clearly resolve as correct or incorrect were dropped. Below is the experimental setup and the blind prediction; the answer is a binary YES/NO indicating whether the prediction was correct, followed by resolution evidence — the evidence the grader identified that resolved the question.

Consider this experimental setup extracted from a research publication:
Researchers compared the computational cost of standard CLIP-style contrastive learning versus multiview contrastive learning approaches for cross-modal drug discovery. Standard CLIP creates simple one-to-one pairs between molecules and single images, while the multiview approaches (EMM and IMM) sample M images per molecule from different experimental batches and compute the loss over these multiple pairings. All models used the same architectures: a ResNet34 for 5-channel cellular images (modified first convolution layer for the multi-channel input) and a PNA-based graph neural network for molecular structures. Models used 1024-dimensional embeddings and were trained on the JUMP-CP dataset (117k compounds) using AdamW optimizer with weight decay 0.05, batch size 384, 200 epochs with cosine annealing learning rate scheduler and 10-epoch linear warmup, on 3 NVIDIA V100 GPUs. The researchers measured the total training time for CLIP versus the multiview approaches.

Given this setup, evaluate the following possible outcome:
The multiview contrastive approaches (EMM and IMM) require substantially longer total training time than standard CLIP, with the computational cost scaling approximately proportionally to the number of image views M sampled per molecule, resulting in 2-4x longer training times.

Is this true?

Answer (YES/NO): YES